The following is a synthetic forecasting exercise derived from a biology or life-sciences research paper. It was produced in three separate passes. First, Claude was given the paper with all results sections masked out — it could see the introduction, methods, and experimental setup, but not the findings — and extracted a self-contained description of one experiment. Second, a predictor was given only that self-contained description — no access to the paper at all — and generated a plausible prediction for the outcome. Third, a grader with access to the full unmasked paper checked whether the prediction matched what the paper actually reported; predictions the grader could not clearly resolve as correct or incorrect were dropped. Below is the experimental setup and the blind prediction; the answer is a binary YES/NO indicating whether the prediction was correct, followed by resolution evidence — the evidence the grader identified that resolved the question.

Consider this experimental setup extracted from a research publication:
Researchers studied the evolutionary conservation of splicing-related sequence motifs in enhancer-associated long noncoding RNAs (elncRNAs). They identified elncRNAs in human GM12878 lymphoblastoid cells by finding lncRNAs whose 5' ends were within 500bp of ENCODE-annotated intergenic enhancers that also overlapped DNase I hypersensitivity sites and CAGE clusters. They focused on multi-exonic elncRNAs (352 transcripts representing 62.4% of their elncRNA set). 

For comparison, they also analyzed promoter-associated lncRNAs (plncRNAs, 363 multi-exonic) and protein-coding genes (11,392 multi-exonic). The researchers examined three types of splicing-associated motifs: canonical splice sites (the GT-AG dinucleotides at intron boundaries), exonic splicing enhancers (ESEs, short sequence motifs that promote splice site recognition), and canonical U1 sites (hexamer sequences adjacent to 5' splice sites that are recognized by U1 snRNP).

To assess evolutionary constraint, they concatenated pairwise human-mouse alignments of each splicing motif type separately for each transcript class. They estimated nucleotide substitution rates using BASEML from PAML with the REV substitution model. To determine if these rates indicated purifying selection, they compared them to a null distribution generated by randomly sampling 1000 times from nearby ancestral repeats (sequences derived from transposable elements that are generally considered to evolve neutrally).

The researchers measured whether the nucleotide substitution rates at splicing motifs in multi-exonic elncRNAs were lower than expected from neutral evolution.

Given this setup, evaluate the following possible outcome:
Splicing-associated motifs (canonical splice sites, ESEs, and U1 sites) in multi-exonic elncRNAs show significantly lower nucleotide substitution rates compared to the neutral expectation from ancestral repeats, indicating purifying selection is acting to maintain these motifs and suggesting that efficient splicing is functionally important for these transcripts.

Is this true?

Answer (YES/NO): YES